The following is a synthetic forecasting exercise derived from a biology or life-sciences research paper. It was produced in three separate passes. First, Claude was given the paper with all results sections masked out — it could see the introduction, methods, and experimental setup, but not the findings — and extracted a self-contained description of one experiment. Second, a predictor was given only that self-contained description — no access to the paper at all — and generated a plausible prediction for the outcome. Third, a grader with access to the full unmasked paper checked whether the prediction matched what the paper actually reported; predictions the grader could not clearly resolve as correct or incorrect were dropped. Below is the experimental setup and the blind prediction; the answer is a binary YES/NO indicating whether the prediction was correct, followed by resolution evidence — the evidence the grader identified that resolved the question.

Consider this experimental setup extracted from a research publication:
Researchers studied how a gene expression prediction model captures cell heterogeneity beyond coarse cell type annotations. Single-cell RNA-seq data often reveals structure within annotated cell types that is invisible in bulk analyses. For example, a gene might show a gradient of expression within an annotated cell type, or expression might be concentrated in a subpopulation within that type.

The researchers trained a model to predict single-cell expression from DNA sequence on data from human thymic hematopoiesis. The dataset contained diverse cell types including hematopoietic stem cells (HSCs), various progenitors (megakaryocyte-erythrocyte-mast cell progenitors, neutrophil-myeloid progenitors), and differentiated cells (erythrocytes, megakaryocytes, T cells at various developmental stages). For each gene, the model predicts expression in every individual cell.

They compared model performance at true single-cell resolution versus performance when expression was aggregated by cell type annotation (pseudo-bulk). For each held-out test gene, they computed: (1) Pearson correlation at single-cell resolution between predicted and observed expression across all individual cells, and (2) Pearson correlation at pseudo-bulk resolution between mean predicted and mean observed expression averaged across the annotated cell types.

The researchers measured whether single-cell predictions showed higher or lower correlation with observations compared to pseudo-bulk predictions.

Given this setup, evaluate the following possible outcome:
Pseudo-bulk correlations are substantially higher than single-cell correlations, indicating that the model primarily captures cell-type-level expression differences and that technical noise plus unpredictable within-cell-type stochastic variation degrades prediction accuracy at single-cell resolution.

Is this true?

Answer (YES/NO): NO